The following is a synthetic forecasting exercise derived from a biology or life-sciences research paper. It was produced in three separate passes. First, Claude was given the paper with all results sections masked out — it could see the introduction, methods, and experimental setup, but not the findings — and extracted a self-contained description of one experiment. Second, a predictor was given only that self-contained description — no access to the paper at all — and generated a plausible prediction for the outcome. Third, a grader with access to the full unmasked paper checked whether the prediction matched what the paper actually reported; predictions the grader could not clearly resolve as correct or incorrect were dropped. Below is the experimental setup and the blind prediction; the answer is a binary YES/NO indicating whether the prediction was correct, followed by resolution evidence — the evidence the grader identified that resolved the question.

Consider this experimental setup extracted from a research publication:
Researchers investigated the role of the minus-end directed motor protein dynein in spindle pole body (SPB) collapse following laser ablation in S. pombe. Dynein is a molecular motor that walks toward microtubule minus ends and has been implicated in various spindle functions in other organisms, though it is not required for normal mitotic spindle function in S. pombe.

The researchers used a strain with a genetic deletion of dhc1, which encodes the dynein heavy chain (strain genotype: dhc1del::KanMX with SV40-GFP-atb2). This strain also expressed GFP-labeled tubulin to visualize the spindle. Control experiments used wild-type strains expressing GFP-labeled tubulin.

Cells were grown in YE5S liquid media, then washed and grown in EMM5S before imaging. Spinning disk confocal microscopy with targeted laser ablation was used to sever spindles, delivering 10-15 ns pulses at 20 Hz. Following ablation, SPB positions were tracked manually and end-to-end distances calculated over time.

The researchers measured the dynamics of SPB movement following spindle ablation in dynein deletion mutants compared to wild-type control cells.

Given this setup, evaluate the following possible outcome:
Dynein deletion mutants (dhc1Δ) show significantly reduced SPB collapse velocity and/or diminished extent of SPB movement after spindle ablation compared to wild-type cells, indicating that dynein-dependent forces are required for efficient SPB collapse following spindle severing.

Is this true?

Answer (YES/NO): YES